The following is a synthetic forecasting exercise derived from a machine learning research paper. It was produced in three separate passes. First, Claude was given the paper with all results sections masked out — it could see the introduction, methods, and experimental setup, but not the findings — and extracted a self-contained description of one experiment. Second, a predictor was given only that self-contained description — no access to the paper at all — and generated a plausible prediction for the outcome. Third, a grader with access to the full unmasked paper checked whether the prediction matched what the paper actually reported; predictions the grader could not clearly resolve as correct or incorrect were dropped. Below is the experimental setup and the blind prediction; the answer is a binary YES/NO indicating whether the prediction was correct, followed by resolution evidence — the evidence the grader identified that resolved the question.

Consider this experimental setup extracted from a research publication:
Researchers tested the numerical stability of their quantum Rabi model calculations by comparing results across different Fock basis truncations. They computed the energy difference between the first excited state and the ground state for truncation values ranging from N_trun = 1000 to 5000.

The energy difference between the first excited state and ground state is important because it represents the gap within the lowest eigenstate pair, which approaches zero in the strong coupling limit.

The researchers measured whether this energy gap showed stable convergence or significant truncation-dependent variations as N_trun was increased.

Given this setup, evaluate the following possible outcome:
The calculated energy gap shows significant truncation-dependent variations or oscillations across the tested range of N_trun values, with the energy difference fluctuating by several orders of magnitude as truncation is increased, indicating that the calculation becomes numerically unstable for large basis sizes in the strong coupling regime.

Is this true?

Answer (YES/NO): NO